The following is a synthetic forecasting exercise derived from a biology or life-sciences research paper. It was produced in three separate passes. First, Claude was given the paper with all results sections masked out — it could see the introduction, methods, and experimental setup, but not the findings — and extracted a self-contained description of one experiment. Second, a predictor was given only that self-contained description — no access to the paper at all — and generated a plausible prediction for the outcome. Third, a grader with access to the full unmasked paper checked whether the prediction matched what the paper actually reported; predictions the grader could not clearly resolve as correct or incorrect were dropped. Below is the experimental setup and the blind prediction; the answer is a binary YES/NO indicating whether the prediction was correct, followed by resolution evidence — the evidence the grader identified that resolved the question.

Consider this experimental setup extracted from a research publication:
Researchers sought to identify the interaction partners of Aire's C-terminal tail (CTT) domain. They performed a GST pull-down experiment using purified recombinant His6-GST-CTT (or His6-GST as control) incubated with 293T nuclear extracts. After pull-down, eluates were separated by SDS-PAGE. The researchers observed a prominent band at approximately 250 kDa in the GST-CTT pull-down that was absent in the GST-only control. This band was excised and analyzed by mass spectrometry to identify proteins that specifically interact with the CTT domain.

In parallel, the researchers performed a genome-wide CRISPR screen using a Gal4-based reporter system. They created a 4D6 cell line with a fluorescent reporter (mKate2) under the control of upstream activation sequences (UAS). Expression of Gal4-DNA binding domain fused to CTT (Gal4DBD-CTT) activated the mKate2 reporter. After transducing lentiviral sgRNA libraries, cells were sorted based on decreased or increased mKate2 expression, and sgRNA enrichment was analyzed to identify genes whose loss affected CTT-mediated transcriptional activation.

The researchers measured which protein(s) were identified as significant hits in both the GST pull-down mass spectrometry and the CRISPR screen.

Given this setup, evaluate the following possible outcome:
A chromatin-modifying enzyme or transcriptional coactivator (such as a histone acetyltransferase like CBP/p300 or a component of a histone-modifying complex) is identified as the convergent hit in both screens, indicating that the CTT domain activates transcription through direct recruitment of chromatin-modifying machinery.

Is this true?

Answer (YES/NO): YES